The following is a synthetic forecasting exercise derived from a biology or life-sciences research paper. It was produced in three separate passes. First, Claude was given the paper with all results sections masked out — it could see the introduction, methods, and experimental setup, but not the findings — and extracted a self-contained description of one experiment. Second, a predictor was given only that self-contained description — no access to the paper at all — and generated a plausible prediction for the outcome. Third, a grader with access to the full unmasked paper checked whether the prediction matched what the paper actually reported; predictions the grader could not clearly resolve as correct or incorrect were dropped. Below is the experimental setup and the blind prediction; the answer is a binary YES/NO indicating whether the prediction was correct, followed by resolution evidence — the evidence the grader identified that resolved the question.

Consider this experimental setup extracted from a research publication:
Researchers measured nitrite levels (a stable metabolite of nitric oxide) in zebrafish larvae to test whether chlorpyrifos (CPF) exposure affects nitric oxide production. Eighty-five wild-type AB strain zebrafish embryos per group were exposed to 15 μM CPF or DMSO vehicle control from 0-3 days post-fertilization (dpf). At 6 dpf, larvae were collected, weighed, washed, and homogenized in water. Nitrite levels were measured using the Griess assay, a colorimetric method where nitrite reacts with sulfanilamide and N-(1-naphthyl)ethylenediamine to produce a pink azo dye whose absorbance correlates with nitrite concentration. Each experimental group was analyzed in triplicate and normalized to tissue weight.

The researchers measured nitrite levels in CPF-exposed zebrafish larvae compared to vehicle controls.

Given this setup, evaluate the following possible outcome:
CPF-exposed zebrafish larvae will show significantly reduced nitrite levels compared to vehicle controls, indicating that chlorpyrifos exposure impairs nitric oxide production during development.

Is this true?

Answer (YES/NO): NO